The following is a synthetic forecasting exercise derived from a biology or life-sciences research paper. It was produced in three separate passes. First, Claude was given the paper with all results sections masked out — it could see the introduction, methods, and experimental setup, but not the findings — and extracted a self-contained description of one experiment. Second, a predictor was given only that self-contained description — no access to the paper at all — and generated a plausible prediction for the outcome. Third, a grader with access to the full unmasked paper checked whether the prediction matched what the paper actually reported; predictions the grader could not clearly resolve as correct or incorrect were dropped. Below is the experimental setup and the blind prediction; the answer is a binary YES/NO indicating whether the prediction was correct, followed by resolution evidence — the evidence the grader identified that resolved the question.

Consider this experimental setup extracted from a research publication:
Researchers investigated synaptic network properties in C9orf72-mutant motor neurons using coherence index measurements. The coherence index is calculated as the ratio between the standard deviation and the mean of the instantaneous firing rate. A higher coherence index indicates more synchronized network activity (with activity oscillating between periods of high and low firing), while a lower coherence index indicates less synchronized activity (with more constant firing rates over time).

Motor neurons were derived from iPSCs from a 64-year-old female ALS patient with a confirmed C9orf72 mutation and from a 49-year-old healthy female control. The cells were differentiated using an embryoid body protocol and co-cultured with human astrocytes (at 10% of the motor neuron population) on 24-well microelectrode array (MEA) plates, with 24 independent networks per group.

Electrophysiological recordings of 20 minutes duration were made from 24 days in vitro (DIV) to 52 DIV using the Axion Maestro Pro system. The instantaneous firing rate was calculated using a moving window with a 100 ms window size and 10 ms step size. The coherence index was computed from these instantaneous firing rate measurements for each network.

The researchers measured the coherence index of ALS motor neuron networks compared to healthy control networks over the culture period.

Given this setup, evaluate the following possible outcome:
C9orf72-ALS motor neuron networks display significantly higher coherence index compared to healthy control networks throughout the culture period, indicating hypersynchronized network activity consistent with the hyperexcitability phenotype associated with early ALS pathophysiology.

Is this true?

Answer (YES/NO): NO